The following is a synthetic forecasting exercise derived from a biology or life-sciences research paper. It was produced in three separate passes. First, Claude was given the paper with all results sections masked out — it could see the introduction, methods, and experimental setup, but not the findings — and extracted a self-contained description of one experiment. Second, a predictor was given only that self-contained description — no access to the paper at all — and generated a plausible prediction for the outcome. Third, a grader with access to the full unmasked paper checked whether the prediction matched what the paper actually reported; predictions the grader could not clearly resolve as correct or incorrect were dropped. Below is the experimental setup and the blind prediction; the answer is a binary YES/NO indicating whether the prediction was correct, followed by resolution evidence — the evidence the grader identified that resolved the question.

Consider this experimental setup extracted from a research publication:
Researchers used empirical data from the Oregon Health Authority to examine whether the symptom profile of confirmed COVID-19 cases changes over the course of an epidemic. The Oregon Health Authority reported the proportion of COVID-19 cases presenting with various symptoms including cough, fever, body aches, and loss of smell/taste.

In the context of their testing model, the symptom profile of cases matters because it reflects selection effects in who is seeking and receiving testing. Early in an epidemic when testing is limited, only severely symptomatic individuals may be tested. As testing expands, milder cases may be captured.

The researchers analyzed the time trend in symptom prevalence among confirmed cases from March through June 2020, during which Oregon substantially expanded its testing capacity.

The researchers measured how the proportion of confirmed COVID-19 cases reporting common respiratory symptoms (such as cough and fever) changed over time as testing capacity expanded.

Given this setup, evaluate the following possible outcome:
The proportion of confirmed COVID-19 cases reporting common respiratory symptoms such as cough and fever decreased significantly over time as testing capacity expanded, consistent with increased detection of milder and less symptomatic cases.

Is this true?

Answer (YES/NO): NO